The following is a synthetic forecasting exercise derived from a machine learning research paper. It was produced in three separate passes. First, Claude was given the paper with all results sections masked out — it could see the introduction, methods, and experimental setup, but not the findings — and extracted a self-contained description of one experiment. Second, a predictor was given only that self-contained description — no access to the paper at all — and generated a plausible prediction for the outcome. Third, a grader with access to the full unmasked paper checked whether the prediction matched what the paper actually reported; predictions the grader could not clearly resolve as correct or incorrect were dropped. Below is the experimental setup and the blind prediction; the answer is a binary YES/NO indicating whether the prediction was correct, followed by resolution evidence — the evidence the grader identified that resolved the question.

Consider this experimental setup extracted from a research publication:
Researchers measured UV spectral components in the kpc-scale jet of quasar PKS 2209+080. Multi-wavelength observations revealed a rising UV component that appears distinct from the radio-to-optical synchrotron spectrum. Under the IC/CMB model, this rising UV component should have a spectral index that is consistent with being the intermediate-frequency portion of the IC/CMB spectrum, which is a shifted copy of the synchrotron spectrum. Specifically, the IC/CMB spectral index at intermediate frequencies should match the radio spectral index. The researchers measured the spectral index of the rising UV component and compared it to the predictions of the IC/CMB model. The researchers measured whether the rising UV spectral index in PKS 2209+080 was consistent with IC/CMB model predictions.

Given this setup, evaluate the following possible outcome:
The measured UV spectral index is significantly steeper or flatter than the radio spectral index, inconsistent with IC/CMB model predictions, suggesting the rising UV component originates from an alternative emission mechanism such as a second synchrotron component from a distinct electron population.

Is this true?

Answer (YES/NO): YES